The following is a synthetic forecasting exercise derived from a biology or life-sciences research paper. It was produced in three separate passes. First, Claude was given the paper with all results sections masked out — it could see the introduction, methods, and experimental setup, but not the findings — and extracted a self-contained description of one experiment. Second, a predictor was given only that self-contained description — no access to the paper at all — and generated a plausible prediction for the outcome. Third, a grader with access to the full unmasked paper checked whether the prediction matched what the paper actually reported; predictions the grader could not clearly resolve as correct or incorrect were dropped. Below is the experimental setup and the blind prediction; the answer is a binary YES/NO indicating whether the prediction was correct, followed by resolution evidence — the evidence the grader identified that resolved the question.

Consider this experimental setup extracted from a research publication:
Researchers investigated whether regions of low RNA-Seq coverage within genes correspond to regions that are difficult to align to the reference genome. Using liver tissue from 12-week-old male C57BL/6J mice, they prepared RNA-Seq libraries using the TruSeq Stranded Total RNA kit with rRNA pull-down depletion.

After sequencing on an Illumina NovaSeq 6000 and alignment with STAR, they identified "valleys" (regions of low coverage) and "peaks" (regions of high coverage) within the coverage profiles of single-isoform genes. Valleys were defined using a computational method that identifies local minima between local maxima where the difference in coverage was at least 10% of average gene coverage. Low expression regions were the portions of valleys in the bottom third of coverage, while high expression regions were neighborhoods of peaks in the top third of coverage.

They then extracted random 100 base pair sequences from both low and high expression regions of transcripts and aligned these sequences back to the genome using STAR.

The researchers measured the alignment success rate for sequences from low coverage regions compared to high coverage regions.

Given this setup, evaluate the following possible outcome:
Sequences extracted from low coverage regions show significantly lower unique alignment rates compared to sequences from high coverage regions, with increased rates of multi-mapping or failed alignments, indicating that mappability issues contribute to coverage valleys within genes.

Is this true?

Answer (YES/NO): YES